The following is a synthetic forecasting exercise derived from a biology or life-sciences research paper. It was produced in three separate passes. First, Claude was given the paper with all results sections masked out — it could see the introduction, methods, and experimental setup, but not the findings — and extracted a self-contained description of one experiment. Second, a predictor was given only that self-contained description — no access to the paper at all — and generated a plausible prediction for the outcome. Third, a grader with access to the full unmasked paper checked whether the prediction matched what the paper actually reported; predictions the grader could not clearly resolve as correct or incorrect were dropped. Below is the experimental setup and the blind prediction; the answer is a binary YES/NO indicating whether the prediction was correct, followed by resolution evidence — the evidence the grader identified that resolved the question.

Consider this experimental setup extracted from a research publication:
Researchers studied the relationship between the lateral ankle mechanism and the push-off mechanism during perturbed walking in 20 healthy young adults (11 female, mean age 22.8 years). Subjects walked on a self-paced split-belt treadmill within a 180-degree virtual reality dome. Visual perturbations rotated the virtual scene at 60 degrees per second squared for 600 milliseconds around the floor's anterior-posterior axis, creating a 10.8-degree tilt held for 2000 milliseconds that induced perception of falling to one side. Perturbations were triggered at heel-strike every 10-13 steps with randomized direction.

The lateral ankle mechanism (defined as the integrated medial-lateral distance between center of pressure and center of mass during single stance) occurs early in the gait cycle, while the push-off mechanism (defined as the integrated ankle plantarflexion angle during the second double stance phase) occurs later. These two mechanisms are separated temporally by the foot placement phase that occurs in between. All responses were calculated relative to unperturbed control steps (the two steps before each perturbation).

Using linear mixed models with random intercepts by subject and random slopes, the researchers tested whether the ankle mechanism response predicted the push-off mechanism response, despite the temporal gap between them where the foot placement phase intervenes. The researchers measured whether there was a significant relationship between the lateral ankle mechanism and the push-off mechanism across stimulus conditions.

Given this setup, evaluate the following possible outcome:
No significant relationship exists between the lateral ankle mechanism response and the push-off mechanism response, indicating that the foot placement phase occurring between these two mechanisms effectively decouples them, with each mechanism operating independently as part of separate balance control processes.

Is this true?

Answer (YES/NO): NO